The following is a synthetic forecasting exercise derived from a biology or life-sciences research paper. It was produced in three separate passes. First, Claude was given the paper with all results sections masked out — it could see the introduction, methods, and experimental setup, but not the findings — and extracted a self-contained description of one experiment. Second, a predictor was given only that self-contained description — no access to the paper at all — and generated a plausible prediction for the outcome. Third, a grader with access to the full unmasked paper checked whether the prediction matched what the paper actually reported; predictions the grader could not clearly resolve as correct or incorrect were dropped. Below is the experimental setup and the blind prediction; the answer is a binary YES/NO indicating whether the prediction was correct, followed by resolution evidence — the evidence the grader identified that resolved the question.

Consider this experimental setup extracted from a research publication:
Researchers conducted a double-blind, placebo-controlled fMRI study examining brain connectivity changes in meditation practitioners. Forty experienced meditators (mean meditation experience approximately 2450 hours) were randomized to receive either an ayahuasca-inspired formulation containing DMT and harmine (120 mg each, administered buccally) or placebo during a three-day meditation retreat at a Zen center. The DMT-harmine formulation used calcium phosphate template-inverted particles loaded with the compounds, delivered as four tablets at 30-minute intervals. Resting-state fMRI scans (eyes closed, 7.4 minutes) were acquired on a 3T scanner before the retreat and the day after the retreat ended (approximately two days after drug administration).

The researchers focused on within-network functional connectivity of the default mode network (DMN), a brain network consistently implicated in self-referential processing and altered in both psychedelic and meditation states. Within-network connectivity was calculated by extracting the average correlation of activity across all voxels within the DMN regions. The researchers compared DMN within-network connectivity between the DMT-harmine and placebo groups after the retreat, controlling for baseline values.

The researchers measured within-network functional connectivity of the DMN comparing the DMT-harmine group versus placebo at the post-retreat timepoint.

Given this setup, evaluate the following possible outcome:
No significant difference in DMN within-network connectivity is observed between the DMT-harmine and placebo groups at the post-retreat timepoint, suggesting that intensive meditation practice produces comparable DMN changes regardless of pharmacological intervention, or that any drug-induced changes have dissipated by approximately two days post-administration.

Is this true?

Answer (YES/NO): YES